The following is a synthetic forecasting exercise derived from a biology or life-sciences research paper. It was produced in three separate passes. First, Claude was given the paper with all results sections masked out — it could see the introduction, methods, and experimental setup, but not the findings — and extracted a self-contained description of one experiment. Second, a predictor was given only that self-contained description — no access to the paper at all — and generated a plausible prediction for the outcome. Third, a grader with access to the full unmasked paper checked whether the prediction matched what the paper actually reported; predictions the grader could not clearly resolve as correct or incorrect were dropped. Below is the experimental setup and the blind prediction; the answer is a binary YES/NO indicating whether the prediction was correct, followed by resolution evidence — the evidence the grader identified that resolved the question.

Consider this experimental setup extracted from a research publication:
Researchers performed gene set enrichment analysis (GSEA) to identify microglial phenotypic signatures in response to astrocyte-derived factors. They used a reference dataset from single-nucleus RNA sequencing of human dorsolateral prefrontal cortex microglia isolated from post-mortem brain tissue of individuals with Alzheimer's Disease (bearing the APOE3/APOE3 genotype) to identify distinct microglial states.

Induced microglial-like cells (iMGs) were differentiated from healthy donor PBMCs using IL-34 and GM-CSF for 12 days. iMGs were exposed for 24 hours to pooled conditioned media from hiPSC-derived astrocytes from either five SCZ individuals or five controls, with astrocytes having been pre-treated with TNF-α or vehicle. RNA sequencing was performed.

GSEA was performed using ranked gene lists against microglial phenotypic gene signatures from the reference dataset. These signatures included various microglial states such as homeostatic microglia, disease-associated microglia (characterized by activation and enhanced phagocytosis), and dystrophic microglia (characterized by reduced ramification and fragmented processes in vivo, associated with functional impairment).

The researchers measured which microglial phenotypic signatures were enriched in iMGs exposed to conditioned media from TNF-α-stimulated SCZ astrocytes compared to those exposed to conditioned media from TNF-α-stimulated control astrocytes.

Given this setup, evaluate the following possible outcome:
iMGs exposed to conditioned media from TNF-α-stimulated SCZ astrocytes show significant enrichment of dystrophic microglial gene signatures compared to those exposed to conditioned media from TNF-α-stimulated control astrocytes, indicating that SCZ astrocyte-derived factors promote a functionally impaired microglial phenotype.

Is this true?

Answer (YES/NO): YES